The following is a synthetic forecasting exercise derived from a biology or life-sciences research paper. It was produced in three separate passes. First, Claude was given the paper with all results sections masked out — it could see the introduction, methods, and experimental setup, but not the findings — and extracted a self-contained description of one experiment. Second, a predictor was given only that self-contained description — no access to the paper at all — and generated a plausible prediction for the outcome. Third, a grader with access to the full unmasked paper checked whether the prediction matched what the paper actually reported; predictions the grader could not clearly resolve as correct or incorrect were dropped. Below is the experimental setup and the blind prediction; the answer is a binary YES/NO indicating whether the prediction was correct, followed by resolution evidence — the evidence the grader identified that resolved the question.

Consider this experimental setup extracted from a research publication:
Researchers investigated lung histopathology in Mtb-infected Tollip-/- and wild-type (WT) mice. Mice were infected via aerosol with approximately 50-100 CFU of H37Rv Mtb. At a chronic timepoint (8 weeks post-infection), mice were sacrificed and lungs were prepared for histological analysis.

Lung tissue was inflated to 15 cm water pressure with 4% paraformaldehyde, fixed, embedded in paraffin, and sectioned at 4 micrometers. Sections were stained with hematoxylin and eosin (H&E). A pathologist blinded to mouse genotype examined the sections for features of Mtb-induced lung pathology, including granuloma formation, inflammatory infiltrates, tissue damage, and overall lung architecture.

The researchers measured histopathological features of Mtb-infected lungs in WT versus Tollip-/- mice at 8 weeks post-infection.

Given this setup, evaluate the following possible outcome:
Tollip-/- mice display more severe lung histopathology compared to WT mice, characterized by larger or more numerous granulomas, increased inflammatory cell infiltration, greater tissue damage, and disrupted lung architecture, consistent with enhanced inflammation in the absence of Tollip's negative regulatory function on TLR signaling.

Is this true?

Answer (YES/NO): NO